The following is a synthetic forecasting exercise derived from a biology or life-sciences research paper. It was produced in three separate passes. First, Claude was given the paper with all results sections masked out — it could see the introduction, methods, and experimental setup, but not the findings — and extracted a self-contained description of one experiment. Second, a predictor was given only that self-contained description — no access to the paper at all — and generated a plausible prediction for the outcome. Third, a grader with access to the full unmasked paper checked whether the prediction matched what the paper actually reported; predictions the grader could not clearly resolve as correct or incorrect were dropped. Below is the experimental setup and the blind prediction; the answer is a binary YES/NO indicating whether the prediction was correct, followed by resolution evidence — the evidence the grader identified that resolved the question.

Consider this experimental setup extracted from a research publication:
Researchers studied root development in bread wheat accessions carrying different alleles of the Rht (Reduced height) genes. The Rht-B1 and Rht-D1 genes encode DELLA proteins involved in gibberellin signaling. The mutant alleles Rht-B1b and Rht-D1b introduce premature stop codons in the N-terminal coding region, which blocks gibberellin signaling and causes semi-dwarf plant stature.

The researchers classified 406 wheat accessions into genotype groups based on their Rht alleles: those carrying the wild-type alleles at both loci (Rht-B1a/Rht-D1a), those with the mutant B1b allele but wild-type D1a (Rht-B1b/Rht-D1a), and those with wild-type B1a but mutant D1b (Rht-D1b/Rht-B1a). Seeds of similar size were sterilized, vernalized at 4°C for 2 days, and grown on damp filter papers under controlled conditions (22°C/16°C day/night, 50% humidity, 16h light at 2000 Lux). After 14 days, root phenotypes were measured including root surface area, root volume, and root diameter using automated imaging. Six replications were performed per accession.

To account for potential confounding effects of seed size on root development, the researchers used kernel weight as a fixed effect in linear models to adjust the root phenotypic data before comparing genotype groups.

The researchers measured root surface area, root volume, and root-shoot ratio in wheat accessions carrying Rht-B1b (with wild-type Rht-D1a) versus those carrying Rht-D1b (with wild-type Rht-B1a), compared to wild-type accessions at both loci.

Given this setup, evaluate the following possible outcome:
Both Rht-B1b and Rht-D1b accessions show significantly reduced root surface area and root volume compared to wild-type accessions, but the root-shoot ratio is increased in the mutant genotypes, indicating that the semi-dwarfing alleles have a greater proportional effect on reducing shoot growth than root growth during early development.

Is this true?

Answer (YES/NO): NO